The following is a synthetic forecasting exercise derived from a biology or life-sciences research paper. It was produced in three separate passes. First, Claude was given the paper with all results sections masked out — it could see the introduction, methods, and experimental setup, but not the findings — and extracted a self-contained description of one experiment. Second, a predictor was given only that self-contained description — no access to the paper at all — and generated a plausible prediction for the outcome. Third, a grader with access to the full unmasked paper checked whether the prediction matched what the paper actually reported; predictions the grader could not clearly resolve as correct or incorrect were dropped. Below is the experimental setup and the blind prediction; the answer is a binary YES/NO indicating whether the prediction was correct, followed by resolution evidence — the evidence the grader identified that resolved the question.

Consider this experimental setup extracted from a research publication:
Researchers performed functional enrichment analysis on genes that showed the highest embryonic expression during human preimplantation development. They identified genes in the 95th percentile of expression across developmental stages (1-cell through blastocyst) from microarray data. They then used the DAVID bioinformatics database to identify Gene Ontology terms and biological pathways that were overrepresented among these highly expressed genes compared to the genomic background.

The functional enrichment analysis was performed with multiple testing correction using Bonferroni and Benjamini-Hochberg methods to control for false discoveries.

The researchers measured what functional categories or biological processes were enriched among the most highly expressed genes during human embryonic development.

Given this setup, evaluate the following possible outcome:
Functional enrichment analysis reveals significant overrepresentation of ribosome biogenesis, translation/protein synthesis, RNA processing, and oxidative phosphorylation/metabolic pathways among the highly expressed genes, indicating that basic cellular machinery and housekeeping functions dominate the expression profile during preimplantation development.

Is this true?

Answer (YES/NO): NO